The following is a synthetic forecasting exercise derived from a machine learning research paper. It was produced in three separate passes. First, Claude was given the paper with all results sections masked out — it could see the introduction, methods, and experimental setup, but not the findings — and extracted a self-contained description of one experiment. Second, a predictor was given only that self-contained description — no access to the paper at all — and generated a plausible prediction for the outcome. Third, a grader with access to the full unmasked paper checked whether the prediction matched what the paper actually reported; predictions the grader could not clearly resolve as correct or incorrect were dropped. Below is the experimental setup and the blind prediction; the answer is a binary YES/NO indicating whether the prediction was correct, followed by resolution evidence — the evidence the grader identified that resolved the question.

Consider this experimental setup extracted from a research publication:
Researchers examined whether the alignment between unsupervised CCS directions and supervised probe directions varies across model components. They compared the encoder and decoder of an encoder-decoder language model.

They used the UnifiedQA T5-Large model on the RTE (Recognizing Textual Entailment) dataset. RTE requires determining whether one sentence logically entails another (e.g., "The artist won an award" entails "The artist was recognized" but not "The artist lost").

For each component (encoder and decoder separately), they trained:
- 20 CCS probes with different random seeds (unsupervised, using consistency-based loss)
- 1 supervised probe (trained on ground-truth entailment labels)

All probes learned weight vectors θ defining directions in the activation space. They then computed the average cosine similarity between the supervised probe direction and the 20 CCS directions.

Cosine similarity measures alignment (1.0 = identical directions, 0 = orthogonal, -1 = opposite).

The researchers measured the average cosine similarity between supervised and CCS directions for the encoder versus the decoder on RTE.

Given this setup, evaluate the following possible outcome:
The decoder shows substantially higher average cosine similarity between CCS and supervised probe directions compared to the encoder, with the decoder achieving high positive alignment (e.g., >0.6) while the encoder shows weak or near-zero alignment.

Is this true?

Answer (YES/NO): YES